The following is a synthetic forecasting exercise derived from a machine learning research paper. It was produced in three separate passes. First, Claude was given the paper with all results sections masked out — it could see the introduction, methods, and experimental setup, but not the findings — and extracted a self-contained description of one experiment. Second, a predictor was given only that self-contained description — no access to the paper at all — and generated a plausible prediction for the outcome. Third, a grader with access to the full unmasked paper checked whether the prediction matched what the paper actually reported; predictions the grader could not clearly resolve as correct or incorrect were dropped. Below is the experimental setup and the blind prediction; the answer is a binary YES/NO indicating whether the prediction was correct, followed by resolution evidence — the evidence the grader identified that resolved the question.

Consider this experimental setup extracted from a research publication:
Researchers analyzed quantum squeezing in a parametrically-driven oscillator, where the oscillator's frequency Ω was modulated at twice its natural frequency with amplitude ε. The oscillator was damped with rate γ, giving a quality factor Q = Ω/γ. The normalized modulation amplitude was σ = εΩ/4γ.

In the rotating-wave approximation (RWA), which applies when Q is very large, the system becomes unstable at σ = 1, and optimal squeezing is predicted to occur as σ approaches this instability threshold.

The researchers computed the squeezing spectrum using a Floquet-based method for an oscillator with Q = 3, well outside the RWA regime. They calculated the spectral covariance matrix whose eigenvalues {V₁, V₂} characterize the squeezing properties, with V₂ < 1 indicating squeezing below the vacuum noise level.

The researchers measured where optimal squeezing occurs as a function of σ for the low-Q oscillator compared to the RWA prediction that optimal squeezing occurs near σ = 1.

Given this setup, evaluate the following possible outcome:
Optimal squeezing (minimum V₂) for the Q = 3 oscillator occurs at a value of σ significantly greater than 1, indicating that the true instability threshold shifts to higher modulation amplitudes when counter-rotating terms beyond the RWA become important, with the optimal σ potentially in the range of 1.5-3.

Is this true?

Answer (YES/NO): NO